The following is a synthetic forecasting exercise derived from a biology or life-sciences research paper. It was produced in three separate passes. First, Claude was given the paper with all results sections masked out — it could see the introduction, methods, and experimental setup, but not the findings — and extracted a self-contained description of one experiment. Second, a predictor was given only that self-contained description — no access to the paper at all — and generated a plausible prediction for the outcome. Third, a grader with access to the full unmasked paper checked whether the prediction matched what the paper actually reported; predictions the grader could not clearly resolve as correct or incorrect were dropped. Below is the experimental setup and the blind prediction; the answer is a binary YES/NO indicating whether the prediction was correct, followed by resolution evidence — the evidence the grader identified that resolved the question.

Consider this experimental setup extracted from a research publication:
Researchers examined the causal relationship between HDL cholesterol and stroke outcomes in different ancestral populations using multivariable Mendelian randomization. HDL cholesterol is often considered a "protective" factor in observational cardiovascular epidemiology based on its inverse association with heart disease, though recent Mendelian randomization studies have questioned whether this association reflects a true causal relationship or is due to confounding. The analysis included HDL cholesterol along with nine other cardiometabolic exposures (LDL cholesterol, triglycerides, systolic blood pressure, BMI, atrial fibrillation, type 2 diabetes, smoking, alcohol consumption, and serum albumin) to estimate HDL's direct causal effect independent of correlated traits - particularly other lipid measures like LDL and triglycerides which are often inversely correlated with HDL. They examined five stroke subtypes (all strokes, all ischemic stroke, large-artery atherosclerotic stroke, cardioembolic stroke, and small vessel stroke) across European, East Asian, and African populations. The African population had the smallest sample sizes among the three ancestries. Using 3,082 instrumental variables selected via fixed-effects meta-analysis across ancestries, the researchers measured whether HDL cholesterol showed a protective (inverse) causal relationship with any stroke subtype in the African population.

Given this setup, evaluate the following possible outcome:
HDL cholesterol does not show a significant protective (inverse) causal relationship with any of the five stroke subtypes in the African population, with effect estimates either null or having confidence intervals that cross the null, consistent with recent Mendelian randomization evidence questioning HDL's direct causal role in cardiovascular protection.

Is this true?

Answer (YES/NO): NO